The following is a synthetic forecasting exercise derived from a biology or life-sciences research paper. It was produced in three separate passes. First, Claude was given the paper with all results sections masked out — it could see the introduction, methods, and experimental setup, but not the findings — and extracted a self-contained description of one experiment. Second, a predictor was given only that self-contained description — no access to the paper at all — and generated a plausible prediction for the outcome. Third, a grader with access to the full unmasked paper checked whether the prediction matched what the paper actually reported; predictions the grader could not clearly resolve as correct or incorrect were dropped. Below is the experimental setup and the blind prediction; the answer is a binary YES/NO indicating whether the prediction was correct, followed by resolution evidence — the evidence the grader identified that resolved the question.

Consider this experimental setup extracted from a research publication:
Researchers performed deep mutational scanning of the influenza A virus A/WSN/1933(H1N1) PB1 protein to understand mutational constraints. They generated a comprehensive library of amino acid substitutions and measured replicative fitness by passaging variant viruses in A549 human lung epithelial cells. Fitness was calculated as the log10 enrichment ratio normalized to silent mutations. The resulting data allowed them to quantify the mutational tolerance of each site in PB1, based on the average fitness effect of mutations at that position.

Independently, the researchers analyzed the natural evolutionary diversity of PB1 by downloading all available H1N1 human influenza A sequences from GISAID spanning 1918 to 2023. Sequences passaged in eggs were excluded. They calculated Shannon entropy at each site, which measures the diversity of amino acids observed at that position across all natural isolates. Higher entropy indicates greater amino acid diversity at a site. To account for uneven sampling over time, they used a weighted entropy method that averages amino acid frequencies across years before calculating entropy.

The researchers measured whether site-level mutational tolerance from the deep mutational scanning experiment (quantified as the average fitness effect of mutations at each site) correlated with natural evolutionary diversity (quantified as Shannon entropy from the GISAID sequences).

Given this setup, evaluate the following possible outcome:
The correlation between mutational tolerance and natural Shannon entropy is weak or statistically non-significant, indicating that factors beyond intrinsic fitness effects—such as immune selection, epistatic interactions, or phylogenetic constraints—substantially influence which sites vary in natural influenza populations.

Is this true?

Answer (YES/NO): NO